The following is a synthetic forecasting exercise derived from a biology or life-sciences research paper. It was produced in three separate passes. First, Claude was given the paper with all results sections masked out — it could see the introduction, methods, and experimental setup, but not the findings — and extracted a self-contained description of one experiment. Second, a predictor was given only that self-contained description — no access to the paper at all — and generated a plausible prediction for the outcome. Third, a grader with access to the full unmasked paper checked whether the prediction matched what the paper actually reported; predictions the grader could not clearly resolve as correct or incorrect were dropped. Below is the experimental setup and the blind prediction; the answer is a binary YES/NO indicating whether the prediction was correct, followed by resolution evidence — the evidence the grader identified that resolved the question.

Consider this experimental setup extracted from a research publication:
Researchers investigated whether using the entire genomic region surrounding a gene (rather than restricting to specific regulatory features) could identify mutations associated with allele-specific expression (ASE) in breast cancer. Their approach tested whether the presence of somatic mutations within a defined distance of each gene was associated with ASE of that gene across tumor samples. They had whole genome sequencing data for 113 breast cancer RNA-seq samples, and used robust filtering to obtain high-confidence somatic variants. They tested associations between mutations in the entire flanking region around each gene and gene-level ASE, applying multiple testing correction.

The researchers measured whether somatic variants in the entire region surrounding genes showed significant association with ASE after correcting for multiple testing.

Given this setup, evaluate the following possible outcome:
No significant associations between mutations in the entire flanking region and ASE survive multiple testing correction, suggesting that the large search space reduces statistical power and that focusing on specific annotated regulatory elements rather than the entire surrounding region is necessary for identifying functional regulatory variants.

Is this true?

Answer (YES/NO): YES